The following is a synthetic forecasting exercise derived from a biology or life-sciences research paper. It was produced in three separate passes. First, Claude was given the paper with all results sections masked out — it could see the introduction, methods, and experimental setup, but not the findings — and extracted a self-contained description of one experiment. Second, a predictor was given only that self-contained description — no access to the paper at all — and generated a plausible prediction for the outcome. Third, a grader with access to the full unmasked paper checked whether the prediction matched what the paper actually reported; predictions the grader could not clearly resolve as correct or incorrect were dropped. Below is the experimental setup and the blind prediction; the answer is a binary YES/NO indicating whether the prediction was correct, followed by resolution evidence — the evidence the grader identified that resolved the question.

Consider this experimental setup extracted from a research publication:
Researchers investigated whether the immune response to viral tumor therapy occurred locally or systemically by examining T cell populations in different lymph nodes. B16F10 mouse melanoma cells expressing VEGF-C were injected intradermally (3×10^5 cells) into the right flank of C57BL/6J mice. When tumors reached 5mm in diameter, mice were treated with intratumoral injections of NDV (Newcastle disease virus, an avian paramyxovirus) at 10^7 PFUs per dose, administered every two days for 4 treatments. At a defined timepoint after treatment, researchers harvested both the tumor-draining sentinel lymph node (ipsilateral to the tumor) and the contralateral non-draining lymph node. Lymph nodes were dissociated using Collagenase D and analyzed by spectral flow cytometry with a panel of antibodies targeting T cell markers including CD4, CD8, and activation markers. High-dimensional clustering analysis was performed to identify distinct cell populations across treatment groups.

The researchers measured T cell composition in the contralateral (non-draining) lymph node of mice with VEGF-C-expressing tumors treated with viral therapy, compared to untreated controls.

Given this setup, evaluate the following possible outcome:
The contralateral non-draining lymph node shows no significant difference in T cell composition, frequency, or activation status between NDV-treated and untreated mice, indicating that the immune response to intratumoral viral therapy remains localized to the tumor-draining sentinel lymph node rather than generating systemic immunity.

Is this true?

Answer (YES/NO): NO